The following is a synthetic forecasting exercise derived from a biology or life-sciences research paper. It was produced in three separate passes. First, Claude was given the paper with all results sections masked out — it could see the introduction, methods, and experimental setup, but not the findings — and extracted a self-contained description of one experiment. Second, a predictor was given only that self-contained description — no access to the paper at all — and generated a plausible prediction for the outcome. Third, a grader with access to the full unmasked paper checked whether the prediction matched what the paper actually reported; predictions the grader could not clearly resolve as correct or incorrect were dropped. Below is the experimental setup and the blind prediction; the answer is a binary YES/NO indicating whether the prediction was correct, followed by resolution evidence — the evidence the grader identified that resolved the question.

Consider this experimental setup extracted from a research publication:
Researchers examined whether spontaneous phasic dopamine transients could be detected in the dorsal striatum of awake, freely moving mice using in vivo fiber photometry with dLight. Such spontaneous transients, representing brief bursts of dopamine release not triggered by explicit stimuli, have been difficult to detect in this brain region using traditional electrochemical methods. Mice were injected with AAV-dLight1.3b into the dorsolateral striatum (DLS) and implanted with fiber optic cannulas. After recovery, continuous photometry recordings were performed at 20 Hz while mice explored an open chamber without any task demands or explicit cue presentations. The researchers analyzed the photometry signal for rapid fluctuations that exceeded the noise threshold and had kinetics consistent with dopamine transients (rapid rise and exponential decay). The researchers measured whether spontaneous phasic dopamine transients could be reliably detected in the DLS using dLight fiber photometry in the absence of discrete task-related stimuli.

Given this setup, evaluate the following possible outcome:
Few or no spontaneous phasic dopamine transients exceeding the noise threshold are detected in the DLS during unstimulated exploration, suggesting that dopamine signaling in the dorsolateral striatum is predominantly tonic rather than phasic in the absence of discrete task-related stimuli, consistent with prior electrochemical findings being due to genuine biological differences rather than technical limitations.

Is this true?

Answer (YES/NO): NO